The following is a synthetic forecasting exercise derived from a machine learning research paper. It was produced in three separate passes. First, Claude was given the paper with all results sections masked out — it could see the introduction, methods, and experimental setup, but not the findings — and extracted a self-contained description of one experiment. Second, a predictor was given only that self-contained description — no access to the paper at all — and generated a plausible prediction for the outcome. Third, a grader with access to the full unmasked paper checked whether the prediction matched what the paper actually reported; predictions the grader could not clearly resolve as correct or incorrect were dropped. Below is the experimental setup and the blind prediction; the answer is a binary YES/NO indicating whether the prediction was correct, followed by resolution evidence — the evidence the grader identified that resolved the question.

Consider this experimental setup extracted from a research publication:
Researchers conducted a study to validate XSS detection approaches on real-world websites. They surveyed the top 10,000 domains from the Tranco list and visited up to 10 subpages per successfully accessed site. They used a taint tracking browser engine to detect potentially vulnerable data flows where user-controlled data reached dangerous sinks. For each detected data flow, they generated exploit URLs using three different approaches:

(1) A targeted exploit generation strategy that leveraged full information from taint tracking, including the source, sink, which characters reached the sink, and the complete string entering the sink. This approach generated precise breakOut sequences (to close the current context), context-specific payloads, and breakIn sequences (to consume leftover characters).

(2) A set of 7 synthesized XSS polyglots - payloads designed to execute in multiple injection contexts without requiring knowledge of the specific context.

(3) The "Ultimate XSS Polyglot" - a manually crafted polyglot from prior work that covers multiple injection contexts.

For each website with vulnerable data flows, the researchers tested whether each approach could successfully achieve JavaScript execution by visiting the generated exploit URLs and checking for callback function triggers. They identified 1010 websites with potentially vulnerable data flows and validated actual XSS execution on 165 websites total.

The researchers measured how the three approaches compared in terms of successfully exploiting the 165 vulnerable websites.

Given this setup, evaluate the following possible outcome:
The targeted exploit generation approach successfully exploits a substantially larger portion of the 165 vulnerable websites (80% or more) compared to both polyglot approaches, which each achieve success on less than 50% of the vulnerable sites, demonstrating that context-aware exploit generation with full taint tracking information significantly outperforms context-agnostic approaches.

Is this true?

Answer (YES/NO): NO